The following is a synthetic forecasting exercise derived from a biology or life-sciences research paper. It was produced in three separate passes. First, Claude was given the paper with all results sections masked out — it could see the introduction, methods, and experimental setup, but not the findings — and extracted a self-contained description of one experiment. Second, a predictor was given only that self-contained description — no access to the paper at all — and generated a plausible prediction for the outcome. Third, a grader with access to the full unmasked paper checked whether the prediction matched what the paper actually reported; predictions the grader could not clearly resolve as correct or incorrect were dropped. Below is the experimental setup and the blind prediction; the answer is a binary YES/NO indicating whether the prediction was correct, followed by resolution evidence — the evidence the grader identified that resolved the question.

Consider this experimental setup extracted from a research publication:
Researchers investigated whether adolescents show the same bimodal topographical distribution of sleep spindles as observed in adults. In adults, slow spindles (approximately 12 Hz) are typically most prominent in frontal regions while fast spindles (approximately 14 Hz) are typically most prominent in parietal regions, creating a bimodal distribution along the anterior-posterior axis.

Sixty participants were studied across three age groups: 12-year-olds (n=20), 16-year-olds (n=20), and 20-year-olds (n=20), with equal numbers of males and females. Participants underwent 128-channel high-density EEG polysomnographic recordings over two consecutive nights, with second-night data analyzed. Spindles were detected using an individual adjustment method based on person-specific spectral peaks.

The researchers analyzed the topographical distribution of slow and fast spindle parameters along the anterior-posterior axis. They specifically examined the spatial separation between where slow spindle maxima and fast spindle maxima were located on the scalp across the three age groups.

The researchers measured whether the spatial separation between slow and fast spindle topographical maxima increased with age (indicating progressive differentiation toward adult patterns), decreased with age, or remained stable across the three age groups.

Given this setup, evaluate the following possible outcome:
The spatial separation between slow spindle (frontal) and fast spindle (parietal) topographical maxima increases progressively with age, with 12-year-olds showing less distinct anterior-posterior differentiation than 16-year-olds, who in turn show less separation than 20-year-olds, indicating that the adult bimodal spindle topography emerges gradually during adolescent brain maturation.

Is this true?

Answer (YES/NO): YES